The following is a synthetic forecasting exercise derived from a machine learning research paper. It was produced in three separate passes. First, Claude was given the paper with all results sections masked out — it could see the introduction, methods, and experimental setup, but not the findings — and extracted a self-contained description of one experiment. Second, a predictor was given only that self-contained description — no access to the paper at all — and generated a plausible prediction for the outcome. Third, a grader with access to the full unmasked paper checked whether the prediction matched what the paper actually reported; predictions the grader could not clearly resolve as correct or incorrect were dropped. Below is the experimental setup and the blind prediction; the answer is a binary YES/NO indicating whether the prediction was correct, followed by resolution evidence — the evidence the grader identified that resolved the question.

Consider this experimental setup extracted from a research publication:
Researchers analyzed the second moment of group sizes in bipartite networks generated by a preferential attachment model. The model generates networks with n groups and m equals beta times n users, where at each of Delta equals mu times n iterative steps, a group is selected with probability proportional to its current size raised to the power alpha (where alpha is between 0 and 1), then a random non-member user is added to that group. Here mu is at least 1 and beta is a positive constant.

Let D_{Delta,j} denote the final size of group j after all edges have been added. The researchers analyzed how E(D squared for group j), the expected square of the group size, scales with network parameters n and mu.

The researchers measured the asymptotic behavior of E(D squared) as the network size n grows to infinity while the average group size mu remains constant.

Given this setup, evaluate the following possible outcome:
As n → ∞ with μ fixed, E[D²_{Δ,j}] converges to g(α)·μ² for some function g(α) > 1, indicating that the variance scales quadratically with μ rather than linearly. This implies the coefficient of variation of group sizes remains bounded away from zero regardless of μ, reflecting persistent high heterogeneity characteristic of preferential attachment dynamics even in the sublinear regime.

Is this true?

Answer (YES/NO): NO